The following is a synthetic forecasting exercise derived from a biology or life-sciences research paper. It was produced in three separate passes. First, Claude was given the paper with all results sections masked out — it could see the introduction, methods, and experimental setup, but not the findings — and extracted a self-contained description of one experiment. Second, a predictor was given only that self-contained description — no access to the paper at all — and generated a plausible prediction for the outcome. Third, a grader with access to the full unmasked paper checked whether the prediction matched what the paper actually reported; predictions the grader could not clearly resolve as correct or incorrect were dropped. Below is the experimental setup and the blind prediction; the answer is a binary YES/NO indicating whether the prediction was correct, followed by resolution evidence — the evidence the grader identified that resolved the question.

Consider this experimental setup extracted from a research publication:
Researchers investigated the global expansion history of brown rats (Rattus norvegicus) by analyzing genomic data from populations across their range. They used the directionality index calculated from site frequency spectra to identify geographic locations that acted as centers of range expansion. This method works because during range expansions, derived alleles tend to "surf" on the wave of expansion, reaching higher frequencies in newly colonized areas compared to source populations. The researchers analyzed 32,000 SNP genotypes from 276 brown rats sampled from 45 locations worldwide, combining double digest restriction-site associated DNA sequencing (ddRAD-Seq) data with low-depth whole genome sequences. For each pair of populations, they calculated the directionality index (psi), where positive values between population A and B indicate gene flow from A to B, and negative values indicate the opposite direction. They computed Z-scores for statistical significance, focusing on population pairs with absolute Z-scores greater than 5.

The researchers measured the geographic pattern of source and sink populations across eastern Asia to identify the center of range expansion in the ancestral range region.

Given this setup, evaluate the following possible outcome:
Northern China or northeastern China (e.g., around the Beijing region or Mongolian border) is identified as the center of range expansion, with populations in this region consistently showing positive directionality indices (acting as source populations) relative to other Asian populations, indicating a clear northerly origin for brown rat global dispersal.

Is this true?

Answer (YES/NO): YES